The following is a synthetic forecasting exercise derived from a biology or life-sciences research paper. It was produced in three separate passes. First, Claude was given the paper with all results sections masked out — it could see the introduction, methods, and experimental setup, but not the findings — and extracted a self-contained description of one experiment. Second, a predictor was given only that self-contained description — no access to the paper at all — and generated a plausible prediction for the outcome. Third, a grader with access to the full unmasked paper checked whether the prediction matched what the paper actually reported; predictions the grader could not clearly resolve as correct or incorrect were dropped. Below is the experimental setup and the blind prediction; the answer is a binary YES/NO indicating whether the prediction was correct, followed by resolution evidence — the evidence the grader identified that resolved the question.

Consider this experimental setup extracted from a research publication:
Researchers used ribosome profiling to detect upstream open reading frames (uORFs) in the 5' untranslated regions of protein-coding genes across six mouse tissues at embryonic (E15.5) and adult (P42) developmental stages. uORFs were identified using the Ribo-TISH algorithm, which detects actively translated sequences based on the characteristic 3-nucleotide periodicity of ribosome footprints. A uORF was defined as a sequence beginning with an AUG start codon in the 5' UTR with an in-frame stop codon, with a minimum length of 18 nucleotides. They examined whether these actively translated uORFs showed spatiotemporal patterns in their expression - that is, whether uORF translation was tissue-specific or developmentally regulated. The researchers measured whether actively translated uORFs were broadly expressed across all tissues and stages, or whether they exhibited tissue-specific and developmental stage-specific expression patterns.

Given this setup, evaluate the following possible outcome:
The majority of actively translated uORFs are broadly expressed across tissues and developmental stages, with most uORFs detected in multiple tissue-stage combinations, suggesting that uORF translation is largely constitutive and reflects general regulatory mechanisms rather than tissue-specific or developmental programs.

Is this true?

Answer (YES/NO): NO